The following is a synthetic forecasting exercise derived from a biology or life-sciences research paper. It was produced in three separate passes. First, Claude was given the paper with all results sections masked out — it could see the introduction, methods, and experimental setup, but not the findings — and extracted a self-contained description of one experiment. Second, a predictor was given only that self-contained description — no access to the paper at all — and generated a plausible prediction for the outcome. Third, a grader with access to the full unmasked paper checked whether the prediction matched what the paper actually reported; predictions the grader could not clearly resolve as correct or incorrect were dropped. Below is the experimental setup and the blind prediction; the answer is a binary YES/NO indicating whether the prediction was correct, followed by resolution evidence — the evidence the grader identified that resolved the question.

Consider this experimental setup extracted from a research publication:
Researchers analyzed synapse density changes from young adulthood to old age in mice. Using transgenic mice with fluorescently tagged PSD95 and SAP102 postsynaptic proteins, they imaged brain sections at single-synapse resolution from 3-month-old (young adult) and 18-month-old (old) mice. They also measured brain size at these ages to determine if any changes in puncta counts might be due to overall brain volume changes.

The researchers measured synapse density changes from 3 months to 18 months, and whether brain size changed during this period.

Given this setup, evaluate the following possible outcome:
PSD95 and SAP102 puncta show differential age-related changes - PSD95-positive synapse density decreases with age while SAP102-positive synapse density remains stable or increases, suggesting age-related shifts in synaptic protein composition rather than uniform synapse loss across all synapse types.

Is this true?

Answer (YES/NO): NO